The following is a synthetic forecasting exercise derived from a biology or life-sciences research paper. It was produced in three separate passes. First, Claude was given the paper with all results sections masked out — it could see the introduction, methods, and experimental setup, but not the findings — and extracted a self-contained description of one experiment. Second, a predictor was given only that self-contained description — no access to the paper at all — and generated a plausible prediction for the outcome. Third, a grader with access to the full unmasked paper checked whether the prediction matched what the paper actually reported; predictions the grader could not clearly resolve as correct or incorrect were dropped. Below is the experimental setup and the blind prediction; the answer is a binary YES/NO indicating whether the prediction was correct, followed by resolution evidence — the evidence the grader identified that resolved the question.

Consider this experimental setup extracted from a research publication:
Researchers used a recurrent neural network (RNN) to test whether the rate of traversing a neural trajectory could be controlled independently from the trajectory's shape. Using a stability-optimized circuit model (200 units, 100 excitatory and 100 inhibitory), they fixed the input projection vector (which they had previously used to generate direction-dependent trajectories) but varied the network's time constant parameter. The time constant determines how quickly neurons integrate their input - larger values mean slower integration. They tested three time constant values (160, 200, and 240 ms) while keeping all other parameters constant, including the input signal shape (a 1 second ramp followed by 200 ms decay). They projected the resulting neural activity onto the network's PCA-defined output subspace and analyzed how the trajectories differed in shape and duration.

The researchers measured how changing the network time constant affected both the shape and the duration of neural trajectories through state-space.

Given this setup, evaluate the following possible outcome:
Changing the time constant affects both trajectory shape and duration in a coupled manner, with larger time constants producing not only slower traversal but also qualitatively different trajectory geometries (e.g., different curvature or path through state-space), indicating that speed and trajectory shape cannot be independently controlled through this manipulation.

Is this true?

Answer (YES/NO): NO